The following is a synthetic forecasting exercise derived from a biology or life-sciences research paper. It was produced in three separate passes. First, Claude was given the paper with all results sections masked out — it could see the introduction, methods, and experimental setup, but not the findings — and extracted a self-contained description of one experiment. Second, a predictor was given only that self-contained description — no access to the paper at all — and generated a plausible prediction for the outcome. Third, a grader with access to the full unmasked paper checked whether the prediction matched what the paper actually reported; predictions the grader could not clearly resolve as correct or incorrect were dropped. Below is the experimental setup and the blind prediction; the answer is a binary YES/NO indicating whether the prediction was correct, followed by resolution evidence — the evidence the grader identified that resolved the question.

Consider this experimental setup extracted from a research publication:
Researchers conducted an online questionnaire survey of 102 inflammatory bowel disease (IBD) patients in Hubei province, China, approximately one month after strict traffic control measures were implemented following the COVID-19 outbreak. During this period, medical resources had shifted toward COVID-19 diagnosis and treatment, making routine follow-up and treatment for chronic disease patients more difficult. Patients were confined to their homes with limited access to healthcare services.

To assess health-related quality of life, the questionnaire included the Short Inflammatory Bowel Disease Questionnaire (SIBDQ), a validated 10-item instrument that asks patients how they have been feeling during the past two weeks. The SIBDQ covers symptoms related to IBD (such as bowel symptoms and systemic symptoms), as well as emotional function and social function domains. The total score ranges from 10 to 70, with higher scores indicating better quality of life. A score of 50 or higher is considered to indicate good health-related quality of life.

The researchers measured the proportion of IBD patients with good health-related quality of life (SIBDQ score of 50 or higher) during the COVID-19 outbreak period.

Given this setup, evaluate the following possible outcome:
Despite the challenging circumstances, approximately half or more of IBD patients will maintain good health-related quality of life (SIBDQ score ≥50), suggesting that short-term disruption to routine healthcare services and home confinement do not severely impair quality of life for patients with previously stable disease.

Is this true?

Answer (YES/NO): YES